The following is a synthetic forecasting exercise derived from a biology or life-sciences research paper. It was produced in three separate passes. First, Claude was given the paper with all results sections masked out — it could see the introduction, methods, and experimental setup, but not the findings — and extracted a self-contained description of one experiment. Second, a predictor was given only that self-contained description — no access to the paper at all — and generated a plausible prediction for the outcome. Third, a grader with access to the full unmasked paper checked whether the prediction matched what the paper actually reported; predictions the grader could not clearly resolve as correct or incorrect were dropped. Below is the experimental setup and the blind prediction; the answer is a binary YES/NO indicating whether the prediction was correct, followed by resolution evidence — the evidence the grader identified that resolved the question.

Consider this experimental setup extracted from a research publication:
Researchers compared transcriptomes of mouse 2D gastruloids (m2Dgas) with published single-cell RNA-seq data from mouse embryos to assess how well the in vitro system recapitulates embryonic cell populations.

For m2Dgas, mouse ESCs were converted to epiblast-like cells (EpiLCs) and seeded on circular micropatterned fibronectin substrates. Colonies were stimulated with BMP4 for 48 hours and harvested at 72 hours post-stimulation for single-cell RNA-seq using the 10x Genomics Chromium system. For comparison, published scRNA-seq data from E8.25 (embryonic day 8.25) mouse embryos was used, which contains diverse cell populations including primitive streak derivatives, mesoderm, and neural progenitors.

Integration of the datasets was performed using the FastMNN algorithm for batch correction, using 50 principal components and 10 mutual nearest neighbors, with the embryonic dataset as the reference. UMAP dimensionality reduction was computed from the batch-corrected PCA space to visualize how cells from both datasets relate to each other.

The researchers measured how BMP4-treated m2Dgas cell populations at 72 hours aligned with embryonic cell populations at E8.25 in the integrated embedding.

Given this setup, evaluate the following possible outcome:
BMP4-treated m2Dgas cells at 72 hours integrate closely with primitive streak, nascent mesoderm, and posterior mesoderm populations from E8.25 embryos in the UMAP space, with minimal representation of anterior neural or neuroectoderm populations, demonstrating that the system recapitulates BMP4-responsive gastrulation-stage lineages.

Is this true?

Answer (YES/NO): NO